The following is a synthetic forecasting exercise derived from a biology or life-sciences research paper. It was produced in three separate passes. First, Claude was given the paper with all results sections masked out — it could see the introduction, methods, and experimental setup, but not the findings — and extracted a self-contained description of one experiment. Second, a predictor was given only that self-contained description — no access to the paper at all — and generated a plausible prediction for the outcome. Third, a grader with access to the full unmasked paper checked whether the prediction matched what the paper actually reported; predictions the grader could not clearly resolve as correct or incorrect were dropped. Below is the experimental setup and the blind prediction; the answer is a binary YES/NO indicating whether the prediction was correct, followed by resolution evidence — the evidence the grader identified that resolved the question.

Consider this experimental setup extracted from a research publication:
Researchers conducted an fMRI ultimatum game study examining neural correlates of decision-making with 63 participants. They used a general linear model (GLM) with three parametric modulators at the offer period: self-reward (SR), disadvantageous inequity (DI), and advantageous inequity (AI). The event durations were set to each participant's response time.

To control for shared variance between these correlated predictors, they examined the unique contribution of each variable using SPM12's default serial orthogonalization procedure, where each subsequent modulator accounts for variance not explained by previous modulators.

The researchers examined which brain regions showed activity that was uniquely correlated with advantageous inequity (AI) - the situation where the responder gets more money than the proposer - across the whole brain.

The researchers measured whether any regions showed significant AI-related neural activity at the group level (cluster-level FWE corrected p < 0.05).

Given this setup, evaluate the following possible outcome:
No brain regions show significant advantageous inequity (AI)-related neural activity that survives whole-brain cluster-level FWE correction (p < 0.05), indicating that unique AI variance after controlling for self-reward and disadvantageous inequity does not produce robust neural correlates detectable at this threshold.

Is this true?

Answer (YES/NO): YES